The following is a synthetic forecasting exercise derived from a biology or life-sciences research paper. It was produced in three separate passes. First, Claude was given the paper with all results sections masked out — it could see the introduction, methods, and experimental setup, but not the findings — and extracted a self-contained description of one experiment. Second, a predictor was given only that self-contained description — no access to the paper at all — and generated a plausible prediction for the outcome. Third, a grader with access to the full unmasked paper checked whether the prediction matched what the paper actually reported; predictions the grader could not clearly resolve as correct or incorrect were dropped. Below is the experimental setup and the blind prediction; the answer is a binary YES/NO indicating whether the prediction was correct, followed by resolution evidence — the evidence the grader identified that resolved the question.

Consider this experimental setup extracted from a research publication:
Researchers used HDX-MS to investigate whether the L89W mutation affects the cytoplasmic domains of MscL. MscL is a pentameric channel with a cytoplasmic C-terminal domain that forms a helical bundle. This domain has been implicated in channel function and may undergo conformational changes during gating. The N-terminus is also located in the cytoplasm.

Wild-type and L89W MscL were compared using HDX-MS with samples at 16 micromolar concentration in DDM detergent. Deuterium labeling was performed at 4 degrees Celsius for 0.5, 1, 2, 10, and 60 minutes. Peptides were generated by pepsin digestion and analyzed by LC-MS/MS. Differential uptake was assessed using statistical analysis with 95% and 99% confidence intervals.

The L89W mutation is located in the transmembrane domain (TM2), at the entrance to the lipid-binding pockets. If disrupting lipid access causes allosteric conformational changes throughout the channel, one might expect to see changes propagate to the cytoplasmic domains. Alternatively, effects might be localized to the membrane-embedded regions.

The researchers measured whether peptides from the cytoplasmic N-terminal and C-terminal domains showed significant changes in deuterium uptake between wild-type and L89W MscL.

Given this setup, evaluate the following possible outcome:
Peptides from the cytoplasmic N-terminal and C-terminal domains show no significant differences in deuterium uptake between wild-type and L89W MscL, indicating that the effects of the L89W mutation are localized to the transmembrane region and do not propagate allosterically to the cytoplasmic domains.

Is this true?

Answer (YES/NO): NO